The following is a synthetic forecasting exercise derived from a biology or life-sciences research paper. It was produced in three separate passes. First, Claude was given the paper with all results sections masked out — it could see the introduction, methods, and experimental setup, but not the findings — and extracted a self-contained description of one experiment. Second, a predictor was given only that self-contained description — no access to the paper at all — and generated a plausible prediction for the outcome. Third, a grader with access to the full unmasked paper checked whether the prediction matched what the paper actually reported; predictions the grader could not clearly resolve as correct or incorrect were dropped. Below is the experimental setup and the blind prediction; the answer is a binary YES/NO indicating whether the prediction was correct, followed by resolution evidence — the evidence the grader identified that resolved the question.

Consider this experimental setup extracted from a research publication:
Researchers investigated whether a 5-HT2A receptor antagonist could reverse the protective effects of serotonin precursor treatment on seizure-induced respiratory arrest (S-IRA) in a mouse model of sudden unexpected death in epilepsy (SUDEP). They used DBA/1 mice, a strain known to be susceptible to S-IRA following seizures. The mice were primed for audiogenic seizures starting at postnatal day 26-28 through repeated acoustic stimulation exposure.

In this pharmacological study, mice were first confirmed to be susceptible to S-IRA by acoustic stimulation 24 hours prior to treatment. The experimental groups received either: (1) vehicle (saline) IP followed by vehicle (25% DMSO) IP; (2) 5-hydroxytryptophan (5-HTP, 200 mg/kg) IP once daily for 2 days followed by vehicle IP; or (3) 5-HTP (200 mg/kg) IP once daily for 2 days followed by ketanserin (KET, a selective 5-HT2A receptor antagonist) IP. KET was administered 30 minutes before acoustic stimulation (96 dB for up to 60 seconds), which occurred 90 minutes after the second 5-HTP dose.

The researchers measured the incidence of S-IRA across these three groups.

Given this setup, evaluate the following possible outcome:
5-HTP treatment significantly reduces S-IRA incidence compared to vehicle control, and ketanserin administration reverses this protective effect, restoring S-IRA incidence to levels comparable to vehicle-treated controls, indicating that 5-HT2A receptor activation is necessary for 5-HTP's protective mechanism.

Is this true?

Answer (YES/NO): YES